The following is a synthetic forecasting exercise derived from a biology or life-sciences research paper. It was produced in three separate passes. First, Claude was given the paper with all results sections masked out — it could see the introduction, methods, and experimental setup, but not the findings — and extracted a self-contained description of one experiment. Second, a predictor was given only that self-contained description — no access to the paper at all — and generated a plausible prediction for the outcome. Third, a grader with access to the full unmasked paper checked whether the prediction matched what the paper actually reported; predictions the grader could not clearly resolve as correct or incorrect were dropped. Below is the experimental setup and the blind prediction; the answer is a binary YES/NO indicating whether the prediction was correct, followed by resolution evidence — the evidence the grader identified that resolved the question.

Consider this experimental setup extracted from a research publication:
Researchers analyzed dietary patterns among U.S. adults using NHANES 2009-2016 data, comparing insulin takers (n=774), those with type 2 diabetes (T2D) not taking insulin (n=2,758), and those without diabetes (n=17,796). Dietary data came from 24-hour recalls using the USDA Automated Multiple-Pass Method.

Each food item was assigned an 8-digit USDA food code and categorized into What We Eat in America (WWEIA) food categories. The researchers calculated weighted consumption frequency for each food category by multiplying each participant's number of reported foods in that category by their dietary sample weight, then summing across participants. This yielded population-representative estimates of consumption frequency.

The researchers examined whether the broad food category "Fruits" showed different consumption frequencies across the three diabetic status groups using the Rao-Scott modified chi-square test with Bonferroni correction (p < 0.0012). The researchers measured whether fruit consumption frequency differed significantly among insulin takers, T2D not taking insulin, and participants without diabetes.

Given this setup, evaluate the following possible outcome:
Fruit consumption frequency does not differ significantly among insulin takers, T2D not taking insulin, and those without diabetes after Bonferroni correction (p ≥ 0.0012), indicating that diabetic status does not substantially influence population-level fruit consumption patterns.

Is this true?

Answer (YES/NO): YES